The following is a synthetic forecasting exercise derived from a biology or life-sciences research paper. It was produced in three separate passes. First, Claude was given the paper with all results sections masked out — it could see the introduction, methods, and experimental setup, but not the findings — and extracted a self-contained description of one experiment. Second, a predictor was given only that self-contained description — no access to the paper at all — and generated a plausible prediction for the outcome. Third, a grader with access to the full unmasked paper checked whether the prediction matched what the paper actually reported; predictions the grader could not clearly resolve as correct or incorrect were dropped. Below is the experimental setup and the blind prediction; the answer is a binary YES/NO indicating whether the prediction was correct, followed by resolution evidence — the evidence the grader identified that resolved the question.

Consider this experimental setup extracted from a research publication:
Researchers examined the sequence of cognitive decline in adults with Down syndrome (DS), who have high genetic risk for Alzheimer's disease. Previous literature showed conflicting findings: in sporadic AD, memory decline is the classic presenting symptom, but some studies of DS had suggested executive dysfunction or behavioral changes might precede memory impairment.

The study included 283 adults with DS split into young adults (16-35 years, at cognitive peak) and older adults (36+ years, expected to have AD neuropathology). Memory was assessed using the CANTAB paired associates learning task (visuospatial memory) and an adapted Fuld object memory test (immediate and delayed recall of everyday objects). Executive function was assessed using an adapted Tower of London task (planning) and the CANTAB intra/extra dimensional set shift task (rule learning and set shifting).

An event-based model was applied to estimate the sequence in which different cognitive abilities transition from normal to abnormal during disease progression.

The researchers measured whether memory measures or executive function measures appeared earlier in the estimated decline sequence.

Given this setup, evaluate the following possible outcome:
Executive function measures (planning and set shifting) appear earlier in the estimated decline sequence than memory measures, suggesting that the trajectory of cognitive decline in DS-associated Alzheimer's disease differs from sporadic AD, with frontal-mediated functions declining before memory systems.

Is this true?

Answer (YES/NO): NO